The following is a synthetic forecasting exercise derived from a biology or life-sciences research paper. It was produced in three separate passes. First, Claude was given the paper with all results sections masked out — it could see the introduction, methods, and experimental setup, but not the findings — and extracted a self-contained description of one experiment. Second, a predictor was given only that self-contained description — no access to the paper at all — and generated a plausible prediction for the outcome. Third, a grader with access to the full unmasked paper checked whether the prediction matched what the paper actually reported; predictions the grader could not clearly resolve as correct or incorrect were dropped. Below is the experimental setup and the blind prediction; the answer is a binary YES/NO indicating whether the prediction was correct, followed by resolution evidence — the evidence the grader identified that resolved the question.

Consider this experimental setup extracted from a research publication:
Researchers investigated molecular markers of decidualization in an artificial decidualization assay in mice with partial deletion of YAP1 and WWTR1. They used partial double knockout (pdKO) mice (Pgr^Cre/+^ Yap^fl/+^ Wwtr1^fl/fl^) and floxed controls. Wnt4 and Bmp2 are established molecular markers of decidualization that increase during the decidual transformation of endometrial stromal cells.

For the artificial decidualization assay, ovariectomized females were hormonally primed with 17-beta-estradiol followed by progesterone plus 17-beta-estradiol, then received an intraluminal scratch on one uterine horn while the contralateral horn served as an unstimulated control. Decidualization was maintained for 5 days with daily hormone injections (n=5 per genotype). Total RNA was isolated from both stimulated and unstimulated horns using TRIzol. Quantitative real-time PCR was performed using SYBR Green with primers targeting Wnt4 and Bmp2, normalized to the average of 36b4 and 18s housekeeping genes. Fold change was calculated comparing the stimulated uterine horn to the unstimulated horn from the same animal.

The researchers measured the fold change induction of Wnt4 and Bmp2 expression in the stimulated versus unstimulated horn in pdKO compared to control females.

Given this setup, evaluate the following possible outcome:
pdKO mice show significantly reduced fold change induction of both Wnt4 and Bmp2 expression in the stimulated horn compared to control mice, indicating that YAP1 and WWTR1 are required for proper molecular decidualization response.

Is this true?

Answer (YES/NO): YES